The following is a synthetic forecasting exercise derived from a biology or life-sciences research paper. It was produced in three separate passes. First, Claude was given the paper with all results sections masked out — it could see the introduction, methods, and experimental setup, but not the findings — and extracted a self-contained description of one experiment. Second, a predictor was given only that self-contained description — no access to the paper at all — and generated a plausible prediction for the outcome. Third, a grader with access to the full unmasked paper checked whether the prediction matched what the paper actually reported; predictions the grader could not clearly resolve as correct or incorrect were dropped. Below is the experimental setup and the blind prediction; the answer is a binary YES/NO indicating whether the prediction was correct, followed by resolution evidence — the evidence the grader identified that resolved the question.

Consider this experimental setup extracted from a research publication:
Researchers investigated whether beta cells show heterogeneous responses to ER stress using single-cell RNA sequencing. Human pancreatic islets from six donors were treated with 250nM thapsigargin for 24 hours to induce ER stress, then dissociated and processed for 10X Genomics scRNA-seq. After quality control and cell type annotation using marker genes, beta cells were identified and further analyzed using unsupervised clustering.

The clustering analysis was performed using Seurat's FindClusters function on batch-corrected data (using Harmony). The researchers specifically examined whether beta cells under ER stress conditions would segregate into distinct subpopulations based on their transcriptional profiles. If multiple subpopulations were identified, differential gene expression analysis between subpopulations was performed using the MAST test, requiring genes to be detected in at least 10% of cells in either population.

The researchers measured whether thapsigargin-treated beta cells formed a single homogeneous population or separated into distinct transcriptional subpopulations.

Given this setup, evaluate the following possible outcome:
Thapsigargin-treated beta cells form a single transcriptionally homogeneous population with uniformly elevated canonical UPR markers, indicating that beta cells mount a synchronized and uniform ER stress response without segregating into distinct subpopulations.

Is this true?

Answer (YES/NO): NO